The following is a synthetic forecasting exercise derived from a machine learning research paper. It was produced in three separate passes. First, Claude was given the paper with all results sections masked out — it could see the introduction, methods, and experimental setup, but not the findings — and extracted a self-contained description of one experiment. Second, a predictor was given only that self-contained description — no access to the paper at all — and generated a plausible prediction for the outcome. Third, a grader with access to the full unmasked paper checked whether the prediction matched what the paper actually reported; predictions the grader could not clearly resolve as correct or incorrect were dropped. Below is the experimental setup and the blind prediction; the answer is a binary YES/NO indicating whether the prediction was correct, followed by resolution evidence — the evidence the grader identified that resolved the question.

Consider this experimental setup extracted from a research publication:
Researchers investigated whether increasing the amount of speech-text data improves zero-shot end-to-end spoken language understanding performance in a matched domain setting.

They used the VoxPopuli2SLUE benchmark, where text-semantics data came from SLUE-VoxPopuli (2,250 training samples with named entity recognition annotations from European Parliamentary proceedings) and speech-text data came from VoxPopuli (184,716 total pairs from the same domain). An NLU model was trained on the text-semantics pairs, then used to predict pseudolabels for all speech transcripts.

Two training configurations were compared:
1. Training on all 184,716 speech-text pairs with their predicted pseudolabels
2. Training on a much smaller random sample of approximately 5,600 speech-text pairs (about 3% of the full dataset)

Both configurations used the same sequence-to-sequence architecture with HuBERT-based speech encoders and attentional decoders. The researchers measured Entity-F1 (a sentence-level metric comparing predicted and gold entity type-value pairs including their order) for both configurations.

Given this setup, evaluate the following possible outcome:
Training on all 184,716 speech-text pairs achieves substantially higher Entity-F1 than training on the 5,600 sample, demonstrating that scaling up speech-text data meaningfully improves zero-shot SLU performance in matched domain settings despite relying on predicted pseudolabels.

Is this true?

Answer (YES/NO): NO